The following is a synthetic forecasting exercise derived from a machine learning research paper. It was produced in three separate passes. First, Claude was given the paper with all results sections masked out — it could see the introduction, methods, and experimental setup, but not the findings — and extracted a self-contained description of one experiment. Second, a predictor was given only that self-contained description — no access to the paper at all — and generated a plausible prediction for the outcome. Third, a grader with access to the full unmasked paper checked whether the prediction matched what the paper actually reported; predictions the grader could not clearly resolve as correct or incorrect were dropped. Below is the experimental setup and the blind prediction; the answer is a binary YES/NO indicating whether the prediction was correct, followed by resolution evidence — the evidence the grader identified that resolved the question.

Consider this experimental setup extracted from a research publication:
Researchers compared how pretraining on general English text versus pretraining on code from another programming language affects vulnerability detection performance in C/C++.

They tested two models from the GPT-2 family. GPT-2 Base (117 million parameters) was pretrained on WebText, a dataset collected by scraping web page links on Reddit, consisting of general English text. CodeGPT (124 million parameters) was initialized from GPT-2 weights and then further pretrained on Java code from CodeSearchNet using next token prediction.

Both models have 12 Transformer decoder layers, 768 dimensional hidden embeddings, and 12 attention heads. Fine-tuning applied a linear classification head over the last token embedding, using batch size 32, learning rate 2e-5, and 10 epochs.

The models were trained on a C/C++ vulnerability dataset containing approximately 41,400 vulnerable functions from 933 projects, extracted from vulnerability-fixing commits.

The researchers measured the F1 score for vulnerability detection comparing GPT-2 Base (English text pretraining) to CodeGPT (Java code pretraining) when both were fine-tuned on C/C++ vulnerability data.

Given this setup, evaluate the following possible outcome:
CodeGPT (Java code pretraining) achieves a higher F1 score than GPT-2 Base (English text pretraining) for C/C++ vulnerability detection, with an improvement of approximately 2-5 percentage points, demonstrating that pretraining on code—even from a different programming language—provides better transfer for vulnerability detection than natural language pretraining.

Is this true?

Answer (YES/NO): NO